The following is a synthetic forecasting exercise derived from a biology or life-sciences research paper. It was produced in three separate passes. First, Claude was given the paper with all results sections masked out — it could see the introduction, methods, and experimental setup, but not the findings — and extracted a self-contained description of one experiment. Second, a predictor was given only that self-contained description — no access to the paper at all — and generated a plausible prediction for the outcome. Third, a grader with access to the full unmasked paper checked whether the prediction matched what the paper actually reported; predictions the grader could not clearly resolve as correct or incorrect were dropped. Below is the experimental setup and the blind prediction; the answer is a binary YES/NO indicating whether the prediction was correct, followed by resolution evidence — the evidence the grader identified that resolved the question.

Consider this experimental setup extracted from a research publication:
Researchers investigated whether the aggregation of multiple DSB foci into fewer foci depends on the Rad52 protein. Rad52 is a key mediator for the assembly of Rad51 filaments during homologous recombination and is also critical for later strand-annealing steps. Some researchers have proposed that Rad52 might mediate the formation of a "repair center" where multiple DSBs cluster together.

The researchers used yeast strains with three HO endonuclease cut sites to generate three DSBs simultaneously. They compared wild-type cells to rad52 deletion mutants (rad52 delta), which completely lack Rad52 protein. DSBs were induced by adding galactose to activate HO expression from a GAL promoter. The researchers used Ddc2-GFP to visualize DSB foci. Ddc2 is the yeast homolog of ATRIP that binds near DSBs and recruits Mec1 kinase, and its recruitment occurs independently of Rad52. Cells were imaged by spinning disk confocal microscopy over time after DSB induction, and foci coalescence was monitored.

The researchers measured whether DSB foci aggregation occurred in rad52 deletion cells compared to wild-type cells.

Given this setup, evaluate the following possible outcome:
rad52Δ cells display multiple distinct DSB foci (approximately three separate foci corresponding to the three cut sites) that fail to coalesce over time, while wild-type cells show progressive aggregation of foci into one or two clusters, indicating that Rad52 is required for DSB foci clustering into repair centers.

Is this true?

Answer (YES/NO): NO